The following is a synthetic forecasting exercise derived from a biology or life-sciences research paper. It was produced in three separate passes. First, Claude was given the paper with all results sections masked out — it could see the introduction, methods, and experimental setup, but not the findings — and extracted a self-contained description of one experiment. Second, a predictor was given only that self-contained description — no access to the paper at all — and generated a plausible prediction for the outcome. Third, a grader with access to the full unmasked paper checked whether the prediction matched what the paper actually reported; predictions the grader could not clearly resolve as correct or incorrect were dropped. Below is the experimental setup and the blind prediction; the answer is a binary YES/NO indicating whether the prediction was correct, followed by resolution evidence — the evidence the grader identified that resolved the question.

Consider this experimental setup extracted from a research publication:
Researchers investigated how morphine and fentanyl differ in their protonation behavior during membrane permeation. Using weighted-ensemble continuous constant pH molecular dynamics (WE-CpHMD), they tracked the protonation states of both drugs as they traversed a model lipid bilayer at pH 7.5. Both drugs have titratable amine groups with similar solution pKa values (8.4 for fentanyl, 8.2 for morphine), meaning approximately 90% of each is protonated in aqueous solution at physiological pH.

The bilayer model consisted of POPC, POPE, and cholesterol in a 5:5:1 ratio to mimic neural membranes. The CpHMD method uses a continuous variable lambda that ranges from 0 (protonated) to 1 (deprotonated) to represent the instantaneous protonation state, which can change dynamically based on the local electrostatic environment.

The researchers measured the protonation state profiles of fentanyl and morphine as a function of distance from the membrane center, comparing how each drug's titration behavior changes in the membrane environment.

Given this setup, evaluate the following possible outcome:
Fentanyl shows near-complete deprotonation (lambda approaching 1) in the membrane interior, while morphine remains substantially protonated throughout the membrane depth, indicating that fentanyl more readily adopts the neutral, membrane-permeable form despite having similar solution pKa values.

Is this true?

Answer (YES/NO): NO